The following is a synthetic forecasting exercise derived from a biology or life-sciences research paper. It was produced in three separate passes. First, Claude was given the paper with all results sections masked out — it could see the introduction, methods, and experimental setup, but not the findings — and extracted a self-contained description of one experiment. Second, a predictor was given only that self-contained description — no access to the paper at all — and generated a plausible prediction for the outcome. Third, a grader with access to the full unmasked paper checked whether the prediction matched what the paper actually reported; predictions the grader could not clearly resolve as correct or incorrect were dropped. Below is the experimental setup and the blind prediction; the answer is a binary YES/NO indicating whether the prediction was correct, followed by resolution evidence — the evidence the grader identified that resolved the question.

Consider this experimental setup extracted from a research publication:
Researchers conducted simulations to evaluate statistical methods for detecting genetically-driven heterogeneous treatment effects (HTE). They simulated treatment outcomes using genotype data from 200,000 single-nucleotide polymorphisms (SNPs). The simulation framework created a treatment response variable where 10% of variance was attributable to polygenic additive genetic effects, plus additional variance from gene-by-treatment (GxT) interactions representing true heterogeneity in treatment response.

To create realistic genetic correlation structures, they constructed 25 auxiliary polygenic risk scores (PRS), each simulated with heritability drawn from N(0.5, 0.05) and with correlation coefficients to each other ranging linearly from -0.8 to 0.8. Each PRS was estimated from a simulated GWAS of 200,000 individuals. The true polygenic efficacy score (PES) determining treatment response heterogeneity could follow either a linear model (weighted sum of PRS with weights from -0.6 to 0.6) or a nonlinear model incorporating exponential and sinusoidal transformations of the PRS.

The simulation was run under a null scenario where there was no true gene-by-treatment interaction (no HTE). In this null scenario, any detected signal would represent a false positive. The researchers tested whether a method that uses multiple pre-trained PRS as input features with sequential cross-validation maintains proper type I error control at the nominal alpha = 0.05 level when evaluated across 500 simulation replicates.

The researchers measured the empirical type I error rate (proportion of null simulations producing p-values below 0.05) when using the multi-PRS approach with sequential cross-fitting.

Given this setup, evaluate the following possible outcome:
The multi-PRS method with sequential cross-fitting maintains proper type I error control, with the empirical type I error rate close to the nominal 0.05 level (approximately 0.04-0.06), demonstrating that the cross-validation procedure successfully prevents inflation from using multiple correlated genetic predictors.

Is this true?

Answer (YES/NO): YES